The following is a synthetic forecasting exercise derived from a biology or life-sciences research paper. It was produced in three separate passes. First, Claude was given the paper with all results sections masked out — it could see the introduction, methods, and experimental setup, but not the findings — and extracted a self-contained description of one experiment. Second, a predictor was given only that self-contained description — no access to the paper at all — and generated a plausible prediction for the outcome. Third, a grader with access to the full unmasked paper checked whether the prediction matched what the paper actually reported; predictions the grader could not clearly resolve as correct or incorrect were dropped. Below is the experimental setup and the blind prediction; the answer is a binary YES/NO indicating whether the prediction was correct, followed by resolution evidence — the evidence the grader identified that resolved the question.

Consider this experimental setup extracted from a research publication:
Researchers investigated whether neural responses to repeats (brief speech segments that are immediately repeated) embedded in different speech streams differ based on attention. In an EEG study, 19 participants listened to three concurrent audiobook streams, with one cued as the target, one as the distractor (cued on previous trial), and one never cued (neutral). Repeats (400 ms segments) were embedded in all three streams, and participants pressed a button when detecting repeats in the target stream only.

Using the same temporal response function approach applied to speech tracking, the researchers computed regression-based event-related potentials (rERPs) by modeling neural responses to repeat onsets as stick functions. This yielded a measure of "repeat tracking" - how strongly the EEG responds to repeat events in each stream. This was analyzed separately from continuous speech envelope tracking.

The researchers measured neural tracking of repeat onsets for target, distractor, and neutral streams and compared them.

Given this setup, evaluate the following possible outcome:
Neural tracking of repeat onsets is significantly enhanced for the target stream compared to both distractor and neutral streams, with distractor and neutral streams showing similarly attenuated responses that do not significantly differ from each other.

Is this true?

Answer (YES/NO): YES